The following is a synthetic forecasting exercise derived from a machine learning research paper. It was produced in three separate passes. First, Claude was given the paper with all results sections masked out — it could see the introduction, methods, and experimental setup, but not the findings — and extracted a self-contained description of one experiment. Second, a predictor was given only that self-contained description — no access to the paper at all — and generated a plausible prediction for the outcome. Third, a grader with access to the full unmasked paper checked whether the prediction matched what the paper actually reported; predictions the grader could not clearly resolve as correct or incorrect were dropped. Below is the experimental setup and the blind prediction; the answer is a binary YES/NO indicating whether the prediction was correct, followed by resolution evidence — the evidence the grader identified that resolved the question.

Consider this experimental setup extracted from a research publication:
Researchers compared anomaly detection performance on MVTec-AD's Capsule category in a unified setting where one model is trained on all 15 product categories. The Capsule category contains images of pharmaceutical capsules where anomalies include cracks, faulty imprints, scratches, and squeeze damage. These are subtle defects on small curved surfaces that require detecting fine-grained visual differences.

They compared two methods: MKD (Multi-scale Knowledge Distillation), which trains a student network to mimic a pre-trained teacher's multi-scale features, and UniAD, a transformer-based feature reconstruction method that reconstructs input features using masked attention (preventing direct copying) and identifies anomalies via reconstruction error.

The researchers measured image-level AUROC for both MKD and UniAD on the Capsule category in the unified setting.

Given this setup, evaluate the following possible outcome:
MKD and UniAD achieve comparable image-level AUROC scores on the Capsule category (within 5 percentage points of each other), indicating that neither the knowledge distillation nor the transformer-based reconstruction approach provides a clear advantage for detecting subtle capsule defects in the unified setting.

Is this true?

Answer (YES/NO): NO